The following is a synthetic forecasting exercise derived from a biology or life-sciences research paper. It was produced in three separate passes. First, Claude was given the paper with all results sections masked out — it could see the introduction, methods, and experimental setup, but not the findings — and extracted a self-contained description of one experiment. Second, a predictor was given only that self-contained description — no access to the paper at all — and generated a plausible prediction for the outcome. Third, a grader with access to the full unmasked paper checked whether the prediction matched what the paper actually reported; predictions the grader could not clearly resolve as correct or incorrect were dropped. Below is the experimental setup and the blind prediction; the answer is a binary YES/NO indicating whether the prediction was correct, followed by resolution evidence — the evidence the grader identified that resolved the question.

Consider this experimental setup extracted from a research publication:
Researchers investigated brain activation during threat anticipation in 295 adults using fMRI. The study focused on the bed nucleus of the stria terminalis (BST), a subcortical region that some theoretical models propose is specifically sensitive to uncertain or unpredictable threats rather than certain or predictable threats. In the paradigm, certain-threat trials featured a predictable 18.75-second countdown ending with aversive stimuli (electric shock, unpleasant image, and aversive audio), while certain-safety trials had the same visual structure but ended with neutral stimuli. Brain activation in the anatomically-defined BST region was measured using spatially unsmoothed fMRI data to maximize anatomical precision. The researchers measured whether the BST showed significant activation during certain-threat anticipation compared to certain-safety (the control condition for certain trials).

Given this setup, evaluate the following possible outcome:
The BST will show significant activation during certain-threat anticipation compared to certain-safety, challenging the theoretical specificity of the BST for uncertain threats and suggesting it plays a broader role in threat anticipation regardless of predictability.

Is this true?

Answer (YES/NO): YES